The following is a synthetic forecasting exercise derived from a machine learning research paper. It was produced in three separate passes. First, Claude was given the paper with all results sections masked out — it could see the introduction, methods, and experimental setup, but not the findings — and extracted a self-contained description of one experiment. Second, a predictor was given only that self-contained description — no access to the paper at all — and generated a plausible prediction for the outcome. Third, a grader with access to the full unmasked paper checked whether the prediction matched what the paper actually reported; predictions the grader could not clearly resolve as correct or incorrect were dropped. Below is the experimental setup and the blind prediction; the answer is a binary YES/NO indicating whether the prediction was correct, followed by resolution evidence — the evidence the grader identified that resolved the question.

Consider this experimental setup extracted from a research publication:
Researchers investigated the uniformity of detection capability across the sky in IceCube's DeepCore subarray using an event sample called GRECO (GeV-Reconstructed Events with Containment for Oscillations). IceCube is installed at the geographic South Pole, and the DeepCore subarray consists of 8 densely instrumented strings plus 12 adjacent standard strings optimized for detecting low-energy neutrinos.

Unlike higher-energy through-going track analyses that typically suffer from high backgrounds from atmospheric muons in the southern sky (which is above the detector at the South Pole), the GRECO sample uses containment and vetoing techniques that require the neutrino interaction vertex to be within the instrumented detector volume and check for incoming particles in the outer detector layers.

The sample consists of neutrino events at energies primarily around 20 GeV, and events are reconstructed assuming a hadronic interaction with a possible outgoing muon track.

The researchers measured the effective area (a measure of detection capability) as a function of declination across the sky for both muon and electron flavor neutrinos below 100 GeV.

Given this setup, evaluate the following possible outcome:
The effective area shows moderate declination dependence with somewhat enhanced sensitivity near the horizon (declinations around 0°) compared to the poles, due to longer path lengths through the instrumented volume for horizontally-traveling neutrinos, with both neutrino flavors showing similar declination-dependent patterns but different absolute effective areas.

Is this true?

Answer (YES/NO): NO